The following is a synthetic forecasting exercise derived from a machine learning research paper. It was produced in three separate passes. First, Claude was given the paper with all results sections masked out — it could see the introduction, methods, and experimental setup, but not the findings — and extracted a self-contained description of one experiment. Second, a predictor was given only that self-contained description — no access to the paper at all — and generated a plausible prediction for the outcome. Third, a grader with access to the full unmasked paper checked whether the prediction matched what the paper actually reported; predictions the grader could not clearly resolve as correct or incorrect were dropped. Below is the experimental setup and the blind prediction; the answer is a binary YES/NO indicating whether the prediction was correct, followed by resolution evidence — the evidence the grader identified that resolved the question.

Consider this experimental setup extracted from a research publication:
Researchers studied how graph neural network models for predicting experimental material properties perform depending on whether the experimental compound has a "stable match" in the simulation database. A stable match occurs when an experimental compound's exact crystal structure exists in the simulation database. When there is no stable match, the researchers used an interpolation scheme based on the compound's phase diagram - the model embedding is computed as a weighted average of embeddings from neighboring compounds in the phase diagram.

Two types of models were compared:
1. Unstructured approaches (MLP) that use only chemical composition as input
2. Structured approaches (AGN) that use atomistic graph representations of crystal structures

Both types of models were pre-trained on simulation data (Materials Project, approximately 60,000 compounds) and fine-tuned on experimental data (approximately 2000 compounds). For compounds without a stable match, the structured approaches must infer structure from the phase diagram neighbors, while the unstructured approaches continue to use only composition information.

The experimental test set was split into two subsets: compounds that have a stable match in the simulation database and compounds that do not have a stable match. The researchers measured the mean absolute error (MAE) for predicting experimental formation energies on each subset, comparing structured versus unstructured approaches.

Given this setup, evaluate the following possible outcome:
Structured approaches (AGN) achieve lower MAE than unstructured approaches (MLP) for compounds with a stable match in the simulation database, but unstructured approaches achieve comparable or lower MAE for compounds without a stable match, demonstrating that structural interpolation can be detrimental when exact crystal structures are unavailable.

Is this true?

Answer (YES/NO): YES